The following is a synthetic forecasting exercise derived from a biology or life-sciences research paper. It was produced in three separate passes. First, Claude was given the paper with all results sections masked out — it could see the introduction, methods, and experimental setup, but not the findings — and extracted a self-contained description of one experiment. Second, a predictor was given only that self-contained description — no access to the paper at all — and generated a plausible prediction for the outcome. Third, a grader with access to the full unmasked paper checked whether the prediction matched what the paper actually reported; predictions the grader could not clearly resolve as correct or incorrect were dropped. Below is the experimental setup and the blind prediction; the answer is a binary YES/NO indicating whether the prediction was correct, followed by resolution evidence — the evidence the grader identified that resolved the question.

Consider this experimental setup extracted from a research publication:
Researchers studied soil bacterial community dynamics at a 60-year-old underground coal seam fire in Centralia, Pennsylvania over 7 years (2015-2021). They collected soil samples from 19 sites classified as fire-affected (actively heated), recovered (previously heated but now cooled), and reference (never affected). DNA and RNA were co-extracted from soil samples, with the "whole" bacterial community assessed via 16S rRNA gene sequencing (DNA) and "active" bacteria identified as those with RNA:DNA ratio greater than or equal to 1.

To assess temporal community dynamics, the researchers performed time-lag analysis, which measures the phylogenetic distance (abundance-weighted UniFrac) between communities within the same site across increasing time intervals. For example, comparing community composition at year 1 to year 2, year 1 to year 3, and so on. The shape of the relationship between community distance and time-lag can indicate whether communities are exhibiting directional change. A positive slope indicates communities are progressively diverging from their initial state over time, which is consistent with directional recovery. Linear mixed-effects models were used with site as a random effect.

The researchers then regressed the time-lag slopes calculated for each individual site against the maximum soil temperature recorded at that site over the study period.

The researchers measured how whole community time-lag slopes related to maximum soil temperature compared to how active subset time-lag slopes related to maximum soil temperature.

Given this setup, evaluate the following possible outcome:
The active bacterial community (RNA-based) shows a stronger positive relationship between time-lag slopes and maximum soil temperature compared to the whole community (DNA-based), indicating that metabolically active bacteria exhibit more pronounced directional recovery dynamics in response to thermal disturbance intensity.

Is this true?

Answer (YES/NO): NO